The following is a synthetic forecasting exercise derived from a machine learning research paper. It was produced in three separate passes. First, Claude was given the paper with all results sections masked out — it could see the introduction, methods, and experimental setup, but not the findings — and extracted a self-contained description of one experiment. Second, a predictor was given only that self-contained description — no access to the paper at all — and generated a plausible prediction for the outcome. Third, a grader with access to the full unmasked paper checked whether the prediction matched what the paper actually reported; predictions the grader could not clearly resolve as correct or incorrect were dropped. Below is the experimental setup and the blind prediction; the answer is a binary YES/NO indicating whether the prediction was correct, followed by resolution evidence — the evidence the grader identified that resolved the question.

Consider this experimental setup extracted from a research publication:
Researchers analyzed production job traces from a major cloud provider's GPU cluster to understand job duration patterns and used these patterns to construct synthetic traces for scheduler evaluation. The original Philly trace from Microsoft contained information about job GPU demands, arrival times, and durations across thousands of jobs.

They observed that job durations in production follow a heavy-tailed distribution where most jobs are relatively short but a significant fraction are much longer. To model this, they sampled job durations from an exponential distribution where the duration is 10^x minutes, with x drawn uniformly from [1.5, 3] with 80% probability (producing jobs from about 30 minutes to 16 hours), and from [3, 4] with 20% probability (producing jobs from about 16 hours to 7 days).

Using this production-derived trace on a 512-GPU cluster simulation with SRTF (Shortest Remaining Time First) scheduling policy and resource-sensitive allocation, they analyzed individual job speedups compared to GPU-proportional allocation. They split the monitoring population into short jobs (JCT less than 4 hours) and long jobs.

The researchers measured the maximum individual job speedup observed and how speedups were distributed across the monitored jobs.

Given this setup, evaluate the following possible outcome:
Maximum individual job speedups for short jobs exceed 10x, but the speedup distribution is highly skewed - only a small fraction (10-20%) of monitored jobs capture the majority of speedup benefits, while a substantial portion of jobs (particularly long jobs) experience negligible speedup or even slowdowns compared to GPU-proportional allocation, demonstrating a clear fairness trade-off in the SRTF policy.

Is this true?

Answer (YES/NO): NO